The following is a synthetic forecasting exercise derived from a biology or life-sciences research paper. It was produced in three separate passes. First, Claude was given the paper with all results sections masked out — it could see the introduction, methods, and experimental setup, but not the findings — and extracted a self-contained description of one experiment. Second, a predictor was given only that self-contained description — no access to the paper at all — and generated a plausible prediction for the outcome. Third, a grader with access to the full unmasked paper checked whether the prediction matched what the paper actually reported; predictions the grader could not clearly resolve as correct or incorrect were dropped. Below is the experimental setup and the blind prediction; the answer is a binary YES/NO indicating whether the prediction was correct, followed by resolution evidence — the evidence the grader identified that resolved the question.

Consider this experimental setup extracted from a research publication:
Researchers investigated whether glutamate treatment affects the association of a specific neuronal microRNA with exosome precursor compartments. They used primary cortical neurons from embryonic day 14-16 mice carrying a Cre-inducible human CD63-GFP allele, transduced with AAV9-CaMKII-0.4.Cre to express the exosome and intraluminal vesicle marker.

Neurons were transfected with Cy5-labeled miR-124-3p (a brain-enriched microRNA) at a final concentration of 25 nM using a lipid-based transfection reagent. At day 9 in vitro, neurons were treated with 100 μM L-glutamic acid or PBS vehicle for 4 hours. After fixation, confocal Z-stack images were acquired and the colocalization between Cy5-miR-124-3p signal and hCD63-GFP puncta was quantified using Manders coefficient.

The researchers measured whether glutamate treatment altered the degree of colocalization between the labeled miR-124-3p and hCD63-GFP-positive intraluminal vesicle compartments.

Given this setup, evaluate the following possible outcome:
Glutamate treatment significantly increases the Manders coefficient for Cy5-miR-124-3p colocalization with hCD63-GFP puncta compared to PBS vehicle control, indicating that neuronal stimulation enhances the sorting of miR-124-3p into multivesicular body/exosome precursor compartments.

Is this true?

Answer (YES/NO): NO